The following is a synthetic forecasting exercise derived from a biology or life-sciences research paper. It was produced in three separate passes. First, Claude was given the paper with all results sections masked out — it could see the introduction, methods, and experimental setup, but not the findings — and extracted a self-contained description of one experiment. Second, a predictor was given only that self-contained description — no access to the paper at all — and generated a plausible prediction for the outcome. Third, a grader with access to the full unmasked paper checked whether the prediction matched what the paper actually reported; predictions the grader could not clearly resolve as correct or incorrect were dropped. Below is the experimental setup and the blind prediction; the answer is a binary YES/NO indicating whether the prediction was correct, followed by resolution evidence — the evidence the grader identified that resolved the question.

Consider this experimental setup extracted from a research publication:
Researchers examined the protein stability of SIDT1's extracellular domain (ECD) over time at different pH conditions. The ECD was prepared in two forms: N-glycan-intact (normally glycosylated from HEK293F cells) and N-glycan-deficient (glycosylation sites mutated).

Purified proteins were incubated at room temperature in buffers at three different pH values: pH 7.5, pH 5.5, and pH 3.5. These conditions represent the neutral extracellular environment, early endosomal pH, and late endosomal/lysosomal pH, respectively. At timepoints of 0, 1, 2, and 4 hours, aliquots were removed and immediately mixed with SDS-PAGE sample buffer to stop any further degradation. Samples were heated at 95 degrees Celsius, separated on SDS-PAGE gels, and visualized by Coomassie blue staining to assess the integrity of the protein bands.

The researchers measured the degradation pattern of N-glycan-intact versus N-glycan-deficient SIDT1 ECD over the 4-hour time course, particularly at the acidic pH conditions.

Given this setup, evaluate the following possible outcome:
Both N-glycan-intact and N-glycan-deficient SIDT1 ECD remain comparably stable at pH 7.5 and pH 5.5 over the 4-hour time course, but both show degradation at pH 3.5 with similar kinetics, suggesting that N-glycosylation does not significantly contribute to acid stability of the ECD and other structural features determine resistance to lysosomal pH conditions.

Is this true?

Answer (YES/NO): NO